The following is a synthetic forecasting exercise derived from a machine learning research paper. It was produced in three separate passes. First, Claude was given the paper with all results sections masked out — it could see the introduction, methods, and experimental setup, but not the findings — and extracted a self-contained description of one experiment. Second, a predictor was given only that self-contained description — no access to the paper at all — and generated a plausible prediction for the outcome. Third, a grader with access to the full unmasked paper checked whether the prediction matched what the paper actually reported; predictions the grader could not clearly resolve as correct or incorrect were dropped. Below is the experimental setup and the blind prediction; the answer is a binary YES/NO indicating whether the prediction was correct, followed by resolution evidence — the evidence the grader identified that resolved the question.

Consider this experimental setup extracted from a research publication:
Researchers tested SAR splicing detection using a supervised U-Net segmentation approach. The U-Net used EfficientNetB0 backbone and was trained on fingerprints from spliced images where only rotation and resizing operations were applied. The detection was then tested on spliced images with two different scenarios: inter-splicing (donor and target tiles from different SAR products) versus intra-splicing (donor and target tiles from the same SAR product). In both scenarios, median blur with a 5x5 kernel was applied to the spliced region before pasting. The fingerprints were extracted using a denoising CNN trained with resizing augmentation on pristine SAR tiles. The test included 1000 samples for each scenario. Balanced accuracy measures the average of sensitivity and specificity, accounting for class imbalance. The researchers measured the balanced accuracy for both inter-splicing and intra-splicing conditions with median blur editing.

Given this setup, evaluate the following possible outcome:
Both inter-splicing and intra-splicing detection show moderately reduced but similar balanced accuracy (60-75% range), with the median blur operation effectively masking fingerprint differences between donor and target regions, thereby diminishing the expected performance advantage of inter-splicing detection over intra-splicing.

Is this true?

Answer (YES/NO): NO